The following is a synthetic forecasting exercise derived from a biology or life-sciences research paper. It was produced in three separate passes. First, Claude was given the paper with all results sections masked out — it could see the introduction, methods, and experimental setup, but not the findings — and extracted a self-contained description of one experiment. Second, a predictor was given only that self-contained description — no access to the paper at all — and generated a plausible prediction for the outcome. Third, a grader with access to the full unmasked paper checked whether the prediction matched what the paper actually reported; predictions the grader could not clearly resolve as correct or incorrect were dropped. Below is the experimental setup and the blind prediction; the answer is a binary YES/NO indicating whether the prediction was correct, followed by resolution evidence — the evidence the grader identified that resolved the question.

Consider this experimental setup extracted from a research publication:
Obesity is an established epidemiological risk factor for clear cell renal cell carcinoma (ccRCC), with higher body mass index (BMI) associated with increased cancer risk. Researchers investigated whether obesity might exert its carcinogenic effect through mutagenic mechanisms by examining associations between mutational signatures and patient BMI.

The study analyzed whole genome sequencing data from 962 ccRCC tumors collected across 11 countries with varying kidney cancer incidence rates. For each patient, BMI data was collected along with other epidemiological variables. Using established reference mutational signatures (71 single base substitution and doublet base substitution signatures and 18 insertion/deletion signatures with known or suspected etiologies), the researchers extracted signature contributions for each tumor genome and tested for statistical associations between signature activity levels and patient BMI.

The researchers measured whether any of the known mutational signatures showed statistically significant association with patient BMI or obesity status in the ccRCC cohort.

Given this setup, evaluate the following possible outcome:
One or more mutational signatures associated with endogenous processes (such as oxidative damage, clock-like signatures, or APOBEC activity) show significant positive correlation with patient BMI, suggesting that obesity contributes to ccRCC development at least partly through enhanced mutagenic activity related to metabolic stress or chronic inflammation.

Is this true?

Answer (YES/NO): NO